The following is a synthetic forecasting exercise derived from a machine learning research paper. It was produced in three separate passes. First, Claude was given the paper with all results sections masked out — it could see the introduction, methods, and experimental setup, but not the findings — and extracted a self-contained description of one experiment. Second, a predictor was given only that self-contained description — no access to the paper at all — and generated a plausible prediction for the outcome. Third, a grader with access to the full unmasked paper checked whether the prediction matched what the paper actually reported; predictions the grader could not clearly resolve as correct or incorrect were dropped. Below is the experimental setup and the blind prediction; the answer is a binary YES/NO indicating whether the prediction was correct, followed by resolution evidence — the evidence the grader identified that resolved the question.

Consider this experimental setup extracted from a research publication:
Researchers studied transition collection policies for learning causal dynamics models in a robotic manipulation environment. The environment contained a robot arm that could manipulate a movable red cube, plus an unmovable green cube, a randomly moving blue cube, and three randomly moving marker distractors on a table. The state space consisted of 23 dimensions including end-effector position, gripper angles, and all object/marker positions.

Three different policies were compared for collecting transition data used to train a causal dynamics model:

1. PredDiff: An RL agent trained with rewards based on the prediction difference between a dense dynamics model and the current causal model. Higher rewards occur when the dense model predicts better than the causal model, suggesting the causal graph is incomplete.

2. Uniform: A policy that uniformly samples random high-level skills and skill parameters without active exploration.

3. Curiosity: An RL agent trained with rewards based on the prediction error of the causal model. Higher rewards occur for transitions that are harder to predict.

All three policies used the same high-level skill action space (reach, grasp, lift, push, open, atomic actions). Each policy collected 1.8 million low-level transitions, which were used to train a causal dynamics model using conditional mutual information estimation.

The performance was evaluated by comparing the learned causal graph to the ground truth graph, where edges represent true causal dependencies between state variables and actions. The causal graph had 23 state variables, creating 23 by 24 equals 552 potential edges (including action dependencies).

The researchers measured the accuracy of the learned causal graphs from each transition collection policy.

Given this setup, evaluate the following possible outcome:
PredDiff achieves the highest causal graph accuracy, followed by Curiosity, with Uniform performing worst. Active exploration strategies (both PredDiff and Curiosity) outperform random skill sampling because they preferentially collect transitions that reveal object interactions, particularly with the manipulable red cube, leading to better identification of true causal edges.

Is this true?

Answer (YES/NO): NO